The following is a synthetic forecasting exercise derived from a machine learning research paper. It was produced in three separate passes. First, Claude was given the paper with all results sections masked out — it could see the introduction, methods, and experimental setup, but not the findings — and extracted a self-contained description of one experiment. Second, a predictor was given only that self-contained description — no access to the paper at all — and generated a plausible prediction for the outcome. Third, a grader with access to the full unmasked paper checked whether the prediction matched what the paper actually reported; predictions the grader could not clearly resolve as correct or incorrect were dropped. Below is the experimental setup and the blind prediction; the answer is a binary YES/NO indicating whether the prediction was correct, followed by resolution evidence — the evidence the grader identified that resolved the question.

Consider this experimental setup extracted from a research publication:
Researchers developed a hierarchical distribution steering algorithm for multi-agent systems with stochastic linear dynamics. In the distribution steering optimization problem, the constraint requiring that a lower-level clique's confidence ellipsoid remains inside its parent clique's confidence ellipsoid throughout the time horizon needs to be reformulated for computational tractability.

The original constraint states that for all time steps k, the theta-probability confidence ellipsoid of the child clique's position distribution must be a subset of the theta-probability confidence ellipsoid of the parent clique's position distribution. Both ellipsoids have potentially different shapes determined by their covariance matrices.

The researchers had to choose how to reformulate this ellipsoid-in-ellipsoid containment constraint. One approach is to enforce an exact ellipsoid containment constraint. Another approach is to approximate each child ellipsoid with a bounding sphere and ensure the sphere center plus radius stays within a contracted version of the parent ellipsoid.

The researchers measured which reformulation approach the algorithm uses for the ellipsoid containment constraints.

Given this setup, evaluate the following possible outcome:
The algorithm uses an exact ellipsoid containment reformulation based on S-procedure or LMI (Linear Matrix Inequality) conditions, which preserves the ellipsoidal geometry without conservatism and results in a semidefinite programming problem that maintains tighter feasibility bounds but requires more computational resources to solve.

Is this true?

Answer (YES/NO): NO